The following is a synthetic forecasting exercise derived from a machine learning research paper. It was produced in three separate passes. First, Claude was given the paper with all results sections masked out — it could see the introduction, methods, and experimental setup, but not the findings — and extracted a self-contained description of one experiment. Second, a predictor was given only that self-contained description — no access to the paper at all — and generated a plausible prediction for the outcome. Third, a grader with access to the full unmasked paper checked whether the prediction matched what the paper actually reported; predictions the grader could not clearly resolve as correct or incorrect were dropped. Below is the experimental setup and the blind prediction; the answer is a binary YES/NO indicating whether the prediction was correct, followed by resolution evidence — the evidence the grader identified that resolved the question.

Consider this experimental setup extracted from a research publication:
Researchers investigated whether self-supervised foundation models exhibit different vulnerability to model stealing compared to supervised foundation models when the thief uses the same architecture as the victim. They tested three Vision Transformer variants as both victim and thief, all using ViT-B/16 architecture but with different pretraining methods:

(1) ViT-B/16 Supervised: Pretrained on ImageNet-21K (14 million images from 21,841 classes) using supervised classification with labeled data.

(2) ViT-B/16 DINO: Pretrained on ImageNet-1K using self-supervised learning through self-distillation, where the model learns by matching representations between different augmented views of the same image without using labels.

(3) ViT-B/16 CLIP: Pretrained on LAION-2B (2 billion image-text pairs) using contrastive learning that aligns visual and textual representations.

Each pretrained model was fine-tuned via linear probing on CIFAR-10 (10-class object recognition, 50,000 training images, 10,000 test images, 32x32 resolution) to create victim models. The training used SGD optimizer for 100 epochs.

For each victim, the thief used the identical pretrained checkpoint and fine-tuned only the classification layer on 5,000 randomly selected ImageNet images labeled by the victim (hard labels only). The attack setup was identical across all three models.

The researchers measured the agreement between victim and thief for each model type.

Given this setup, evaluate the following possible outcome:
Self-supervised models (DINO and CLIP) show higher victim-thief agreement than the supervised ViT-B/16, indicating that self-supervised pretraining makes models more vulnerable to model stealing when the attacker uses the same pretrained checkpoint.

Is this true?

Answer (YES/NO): NO